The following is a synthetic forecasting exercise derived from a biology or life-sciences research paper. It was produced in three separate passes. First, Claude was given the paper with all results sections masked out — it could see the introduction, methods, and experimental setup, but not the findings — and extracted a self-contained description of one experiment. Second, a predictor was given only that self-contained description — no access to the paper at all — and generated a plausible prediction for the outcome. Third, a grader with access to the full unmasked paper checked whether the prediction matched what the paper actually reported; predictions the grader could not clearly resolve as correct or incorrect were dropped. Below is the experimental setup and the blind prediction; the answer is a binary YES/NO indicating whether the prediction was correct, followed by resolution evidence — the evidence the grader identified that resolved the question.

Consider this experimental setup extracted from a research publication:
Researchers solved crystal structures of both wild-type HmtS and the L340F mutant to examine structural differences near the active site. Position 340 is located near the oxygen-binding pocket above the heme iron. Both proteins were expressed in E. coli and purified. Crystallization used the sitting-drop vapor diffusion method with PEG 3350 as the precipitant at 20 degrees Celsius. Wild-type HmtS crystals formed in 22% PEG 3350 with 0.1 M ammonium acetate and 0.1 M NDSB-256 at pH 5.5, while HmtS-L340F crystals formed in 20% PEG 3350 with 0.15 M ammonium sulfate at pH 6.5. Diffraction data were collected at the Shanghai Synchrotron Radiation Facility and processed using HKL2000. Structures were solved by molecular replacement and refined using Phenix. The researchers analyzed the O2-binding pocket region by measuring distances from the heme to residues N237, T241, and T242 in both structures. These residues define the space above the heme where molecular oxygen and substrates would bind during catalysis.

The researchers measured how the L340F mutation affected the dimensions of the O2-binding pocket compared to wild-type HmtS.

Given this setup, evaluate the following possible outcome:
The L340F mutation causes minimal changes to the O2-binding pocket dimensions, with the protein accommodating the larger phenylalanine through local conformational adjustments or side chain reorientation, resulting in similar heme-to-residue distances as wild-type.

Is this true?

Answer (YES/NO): NO